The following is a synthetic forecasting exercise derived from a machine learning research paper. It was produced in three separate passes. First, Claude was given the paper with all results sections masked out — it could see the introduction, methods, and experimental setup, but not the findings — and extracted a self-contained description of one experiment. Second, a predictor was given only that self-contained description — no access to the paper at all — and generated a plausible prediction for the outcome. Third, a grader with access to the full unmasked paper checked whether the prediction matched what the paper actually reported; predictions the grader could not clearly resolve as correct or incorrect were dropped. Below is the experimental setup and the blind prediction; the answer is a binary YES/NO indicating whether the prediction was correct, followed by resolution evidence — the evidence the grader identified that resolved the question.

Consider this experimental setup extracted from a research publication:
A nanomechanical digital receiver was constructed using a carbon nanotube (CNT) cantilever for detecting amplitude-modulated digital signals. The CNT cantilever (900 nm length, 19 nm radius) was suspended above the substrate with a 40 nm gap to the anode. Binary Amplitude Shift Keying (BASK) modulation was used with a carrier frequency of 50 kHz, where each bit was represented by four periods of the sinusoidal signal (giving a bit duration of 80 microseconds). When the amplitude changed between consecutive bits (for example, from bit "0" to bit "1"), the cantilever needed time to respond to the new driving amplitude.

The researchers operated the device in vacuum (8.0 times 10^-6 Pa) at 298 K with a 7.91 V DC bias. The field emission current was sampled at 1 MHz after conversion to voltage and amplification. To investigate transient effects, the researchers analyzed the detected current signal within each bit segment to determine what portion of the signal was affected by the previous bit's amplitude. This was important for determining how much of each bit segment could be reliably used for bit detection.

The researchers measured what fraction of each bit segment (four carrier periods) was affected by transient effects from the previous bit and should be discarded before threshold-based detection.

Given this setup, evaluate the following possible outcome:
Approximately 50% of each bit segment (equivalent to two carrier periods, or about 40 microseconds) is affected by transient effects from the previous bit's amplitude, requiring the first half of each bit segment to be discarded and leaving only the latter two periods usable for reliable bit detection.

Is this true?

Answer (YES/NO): YES